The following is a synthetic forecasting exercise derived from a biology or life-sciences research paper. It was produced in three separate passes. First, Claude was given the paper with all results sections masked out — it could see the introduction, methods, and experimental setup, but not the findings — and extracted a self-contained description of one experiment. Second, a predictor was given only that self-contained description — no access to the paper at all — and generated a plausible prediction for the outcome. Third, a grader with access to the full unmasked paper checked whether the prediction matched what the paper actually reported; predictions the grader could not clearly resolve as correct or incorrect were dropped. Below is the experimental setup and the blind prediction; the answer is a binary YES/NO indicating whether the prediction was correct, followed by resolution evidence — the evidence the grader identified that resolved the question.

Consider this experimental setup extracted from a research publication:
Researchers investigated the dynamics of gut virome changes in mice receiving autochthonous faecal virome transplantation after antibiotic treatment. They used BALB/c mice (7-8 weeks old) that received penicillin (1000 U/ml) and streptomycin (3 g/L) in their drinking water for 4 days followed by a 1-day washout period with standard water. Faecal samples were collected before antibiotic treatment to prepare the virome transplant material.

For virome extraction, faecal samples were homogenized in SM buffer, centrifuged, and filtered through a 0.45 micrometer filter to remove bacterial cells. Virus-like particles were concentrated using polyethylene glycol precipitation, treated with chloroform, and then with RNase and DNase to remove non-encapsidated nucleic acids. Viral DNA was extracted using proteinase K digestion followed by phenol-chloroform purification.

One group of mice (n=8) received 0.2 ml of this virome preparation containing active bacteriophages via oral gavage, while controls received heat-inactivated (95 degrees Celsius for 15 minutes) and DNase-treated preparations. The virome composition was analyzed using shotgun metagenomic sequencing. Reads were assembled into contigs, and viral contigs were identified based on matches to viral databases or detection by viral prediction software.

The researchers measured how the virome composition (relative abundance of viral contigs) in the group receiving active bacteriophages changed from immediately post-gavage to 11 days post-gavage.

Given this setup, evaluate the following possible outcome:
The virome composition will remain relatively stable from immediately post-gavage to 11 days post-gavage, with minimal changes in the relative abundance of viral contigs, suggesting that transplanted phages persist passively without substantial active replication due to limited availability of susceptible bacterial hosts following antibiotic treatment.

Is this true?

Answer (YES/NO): NO